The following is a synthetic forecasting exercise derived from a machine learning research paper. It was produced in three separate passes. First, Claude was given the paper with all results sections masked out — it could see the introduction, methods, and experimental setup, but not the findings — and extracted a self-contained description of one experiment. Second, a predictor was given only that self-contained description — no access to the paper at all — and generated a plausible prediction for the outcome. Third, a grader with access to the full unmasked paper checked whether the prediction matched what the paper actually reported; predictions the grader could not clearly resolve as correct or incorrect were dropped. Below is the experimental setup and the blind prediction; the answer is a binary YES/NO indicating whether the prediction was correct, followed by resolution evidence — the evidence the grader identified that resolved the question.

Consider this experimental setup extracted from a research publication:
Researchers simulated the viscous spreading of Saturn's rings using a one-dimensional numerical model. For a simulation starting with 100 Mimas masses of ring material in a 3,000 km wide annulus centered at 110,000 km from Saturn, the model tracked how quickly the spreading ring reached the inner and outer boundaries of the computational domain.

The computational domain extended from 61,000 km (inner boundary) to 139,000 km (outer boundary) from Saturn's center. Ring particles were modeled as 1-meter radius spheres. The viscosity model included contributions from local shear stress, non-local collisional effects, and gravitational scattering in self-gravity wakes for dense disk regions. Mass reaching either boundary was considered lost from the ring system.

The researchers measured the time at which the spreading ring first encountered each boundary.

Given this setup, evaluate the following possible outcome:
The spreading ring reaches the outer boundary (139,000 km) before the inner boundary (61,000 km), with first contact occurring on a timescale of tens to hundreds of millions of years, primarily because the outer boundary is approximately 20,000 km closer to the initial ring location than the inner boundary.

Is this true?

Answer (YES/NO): NO